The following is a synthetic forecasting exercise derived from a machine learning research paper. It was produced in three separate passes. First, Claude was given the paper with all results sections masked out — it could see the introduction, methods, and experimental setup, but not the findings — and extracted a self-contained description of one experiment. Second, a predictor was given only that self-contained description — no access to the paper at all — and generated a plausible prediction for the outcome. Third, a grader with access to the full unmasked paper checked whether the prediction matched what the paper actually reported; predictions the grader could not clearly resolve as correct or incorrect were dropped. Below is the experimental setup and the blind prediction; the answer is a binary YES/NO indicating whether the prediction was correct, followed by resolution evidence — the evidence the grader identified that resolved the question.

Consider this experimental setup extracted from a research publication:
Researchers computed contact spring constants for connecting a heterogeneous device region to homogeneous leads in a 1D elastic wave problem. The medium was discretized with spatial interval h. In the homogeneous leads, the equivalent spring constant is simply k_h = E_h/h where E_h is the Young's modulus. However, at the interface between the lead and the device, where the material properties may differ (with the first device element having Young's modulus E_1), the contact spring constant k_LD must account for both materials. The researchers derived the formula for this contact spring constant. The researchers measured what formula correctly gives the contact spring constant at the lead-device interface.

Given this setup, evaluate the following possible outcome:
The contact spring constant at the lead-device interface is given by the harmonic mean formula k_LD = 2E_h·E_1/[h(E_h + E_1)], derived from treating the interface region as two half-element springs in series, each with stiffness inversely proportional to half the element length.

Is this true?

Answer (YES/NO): YES